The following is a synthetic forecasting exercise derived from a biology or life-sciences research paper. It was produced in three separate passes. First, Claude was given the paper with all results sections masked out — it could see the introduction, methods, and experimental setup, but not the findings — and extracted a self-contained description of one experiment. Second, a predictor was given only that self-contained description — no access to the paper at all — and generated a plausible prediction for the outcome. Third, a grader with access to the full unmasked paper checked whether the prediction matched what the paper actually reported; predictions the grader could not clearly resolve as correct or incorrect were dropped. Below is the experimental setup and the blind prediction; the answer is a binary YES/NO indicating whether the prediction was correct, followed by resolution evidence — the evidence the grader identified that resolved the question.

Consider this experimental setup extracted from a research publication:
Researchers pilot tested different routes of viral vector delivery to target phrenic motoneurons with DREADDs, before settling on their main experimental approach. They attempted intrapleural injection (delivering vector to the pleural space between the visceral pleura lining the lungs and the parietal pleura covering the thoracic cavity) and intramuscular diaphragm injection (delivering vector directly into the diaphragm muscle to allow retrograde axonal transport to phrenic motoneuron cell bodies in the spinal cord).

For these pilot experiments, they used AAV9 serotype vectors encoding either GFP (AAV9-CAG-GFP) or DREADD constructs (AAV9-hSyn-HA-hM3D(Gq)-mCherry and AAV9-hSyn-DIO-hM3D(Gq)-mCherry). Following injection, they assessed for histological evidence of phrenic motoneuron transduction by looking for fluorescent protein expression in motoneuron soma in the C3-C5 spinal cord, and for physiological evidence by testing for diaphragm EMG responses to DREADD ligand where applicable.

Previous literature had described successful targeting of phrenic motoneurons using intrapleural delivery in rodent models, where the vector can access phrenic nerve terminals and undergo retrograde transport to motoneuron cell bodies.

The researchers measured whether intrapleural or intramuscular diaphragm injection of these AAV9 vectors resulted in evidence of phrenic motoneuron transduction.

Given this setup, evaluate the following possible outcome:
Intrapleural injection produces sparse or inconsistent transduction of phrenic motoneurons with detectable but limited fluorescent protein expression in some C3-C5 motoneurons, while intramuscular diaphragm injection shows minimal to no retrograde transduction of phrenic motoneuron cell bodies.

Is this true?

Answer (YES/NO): NO